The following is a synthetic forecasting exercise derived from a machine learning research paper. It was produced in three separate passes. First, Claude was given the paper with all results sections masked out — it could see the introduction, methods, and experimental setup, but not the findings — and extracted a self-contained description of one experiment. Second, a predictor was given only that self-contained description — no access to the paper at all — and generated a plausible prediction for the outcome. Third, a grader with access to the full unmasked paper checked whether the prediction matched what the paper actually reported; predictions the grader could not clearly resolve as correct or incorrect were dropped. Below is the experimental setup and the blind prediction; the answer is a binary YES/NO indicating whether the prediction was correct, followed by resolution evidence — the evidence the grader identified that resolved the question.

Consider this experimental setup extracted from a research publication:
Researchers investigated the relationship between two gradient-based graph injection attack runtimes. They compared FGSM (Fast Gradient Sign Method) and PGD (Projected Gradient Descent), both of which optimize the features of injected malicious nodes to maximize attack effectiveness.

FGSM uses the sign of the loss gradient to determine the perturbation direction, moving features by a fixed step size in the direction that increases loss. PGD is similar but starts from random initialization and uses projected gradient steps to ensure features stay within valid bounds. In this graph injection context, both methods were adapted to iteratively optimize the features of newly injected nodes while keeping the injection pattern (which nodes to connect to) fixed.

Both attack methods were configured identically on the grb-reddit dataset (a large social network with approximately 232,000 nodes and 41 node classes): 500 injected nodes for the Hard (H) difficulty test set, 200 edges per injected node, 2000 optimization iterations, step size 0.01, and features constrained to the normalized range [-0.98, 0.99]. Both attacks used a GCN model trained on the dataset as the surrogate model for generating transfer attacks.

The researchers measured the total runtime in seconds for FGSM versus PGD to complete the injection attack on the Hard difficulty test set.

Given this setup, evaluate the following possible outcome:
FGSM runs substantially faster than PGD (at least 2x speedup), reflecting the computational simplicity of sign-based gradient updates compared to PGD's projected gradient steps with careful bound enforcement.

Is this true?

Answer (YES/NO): NO